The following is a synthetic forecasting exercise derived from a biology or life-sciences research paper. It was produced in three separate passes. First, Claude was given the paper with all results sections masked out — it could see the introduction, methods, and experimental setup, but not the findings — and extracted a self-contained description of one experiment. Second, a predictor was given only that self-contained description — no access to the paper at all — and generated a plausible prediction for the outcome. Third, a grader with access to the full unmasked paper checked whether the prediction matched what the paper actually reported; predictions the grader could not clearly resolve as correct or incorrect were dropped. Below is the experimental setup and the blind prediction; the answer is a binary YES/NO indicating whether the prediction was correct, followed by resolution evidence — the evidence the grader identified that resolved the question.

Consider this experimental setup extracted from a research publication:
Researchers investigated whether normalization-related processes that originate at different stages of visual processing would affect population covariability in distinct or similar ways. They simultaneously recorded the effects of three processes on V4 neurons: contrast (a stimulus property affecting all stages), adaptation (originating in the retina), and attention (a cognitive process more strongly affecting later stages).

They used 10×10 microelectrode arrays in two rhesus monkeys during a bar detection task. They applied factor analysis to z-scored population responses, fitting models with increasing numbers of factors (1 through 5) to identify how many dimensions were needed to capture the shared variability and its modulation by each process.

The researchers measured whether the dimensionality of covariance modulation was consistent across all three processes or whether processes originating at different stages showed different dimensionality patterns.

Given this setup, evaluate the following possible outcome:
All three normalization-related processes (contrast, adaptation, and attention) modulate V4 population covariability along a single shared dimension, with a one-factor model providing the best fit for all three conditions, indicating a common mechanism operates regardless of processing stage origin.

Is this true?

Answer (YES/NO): YES